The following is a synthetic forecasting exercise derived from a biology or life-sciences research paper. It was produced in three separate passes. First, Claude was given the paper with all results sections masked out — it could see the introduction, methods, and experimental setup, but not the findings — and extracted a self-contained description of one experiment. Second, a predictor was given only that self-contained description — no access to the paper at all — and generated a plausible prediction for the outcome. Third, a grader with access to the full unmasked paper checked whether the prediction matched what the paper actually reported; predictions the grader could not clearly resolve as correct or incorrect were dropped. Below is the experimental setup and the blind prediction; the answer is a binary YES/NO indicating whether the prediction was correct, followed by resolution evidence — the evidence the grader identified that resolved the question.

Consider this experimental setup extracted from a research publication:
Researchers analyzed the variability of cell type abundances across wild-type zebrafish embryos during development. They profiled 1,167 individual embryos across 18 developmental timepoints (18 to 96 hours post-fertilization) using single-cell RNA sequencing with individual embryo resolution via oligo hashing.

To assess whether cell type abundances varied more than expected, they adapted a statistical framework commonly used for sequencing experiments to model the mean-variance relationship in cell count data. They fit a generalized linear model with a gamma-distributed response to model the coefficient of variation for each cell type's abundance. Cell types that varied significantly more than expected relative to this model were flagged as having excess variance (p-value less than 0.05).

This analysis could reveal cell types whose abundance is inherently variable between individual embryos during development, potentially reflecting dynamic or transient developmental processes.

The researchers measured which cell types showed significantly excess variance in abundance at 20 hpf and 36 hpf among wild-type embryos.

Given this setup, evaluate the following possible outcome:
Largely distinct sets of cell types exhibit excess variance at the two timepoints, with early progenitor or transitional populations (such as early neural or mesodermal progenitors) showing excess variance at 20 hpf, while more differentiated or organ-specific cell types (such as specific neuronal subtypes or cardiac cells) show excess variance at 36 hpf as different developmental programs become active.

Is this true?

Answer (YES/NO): NO